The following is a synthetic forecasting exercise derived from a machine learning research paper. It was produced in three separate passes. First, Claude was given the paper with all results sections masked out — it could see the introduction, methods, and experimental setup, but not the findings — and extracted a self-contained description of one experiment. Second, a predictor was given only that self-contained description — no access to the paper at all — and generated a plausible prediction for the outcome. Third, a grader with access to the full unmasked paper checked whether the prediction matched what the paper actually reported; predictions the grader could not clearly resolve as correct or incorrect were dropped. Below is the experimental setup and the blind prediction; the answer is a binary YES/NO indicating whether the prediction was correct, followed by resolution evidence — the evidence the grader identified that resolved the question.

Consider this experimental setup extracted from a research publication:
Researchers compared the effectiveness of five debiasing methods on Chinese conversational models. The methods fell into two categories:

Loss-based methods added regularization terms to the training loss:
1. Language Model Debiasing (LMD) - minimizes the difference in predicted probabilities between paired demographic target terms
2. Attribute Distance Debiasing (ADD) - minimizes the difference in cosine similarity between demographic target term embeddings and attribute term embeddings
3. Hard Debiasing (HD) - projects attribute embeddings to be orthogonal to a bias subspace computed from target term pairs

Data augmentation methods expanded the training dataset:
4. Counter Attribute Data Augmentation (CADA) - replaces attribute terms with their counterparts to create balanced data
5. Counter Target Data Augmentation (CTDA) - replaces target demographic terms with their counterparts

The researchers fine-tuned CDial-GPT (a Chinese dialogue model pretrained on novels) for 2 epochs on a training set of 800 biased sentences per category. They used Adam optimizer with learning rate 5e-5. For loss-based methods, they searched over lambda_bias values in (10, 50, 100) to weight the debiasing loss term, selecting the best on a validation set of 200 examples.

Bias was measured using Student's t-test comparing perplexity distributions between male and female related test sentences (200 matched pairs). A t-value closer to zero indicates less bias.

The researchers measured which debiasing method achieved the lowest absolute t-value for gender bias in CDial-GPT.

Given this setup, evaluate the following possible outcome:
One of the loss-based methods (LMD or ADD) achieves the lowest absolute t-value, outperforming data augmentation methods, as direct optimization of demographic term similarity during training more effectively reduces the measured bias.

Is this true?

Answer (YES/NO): YES